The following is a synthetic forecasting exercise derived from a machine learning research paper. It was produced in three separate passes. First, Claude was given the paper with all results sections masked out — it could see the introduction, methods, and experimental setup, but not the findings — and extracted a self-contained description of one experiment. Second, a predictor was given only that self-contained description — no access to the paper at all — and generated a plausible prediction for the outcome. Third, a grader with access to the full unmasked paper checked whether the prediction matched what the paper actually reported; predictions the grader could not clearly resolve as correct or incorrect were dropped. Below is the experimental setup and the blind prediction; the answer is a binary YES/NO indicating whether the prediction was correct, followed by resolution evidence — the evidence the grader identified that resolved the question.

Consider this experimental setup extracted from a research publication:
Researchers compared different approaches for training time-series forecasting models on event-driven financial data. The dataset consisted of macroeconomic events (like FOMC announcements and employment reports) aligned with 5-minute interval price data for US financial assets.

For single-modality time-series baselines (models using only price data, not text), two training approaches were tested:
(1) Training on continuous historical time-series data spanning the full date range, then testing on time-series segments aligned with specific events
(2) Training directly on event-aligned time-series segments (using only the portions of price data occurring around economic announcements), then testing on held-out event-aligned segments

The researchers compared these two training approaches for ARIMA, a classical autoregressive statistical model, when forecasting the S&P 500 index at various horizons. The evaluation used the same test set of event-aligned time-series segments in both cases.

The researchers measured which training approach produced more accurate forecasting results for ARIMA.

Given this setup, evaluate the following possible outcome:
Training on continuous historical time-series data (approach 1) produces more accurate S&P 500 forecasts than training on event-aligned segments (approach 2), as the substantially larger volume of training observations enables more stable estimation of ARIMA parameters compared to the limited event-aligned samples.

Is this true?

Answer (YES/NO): NO